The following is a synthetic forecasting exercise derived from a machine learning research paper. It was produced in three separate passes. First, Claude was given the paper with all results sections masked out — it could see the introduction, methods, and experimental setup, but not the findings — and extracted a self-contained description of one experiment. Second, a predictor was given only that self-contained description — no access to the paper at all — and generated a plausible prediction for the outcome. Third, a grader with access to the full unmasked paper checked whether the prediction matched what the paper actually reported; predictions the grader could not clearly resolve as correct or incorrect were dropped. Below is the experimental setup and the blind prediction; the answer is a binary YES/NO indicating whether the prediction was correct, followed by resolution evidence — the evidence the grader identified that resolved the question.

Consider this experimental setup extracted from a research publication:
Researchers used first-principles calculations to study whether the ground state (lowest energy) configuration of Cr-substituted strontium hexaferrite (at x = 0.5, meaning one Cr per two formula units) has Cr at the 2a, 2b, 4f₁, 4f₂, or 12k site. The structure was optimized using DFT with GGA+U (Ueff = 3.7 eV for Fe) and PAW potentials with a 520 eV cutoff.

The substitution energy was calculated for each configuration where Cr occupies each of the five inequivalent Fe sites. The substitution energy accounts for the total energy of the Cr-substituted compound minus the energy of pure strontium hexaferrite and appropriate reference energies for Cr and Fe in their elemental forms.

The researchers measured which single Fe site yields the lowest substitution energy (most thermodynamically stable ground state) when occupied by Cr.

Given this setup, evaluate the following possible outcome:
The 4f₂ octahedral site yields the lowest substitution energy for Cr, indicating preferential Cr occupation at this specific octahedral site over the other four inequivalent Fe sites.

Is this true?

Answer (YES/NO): NO